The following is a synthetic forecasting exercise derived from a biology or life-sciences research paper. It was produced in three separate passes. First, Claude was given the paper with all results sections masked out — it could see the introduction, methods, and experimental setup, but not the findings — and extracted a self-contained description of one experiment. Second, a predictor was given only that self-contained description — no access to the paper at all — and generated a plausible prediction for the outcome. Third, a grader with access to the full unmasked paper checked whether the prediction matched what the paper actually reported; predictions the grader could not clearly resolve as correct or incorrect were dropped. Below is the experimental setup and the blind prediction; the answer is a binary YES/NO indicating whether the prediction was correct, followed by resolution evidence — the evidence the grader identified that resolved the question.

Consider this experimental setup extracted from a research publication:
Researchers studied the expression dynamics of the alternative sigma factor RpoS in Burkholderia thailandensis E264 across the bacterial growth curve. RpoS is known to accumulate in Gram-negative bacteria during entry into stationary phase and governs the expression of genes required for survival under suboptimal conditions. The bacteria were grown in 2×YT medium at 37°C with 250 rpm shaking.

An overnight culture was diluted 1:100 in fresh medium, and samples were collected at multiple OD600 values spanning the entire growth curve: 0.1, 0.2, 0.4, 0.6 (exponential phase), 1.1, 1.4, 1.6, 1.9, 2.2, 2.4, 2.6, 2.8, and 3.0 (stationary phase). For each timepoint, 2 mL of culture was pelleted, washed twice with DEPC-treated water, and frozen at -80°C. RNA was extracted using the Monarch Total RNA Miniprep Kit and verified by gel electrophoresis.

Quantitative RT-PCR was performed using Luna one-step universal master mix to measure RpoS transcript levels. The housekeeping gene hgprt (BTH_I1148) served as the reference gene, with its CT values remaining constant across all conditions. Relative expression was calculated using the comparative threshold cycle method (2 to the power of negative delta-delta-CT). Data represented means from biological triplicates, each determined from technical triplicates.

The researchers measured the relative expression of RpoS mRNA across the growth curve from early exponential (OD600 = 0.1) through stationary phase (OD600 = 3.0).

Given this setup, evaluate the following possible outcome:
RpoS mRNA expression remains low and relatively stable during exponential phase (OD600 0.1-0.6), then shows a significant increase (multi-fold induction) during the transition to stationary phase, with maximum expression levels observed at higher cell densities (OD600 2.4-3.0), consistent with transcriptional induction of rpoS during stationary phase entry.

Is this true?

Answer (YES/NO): NO